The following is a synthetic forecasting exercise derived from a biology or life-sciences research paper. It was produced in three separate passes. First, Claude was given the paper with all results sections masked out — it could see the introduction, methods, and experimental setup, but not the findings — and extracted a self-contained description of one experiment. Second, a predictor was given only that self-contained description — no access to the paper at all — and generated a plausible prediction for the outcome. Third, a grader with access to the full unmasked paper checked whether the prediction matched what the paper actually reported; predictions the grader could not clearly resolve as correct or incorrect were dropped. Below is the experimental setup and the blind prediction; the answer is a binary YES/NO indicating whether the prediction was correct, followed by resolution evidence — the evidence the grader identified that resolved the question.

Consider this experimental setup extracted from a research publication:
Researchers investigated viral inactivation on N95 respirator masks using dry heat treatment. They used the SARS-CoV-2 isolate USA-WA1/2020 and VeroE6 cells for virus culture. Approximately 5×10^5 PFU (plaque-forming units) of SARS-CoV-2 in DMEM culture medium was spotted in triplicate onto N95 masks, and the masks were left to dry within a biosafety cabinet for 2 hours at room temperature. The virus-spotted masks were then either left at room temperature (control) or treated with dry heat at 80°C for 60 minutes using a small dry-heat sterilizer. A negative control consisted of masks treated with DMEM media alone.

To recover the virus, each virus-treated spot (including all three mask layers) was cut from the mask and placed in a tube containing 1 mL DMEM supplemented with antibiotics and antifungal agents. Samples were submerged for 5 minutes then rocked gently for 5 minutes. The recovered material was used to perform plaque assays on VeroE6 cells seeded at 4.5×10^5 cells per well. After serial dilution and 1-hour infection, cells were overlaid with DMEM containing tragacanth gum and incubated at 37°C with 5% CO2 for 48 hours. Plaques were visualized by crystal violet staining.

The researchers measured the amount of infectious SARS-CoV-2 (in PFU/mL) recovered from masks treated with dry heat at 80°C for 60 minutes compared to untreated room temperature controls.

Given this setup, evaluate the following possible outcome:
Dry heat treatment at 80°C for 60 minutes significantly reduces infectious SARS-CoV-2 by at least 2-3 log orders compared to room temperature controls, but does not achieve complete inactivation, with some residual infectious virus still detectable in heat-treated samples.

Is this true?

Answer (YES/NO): YES